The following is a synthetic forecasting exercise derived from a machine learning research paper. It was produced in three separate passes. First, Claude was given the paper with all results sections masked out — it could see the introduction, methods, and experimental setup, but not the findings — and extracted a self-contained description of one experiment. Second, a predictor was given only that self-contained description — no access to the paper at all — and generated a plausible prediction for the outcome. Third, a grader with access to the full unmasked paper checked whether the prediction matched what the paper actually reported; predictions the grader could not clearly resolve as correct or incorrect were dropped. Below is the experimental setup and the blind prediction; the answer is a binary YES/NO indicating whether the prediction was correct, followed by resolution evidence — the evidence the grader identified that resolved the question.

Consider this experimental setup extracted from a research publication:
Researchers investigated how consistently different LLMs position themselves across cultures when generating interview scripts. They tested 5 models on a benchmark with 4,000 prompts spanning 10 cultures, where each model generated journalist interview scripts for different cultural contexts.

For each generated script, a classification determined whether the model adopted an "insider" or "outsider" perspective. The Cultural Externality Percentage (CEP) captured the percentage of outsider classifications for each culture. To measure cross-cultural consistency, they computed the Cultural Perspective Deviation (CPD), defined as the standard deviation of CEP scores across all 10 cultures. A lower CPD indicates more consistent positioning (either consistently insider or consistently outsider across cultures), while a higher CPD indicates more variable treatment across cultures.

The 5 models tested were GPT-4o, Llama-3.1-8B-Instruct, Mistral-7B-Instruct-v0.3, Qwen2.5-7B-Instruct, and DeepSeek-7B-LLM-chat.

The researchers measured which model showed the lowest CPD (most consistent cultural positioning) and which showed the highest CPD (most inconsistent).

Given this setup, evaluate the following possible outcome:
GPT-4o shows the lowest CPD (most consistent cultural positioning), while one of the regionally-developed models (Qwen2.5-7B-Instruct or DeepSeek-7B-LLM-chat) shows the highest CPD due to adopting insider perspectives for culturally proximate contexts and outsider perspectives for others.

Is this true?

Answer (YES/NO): NO